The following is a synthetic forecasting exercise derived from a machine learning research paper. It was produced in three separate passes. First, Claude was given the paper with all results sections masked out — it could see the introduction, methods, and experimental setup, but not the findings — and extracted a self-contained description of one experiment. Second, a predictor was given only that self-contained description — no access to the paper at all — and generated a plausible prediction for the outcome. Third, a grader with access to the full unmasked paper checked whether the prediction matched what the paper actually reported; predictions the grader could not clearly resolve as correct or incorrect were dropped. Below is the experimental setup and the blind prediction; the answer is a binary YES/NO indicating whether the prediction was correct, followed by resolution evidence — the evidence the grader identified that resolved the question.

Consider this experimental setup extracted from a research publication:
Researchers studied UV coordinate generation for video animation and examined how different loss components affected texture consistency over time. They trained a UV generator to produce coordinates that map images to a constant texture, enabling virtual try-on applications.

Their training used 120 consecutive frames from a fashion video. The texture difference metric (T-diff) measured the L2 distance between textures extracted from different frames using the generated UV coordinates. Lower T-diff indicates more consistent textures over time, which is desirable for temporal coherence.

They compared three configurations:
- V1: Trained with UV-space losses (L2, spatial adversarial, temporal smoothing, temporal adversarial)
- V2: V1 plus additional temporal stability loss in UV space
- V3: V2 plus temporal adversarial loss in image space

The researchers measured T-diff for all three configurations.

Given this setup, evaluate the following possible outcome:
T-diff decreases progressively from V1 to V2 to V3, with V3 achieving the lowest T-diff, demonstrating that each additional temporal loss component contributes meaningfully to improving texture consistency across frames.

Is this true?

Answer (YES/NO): NO